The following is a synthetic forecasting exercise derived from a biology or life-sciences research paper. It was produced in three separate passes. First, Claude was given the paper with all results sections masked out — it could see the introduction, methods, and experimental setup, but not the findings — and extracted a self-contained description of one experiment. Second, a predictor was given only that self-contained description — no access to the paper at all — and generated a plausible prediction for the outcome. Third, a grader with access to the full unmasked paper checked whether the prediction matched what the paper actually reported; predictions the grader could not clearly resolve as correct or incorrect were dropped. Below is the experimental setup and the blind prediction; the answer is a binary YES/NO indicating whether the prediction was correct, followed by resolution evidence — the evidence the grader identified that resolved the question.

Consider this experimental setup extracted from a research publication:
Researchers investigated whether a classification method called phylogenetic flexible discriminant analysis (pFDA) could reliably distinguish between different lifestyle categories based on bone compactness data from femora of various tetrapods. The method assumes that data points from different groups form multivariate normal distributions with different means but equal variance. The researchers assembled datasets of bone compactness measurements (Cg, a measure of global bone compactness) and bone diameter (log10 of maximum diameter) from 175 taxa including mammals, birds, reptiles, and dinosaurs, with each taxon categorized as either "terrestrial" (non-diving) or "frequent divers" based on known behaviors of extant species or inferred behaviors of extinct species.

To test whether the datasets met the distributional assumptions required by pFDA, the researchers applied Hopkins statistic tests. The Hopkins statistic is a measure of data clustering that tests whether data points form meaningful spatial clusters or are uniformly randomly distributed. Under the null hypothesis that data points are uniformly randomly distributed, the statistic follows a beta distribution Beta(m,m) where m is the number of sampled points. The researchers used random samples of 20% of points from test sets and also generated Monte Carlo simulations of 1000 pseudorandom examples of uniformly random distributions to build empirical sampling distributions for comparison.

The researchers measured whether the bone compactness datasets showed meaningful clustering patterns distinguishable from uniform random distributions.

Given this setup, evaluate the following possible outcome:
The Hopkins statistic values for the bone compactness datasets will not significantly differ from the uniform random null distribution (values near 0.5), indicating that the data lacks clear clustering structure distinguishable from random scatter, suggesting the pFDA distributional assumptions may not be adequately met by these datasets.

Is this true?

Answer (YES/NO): YES